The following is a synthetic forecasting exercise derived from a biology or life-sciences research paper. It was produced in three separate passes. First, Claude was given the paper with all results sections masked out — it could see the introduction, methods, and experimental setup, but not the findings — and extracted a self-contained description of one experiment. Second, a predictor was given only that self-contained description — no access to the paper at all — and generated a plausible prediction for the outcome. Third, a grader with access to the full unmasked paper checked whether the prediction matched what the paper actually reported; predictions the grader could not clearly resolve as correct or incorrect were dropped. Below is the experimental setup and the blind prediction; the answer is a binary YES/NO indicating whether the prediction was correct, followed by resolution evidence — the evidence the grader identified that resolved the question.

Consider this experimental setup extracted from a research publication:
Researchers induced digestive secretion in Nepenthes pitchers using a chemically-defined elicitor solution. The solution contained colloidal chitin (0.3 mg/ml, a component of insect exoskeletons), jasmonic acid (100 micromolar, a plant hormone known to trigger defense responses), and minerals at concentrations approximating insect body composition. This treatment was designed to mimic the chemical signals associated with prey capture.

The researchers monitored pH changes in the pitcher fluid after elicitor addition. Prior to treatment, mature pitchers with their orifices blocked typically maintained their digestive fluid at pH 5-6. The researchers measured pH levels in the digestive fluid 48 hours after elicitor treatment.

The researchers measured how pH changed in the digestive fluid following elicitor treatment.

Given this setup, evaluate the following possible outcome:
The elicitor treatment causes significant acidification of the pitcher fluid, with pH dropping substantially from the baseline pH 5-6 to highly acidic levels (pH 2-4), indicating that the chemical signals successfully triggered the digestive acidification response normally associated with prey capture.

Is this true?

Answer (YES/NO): YES